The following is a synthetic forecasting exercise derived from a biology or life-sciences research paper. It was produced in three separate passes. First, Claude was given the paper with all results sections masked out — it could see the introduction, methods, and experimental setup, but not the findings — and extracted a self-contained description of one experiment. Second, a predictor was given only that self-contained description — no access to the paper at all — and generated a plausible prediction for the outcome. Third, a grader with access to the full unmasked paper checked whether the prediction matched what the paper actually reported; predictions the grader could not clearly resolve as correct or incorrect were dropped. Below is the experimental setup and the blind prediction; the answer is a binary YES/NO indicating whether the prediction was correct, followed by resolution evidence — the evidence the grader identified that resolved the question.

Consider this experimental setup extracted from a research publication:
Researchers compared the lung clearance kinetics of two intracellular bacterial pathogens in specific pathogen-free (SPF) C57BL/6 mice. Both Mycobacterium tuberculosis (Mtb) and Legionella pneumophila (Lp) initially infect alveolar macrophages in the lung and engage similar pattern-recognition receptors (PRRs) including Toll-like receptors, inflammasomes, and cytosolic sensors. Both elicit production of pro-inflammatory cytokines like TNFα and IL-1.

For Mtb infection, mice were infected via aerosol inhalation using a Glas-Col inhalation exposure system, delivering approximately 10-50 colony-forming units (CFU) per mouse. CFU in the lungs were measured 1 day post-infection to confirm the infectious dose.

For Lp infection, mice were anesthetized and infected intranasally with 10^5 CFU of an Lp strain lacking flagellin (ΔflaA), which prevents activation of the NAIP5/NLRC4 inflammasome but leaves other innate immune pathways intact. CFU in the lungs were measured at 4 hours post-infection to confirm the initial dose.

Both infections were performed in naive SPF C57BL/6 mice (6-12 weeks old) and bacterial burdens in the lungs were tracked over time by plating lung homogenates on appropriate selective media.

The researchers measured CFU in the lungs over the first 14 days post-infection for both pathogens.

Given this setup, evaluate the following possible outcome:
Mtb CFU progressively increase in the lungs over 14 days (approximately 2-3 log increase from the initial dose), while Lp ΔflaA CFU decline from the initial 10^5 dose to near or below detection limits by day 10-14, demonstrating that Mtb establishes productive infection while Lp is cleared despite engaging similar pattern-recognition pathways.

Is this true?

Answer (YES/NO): NO